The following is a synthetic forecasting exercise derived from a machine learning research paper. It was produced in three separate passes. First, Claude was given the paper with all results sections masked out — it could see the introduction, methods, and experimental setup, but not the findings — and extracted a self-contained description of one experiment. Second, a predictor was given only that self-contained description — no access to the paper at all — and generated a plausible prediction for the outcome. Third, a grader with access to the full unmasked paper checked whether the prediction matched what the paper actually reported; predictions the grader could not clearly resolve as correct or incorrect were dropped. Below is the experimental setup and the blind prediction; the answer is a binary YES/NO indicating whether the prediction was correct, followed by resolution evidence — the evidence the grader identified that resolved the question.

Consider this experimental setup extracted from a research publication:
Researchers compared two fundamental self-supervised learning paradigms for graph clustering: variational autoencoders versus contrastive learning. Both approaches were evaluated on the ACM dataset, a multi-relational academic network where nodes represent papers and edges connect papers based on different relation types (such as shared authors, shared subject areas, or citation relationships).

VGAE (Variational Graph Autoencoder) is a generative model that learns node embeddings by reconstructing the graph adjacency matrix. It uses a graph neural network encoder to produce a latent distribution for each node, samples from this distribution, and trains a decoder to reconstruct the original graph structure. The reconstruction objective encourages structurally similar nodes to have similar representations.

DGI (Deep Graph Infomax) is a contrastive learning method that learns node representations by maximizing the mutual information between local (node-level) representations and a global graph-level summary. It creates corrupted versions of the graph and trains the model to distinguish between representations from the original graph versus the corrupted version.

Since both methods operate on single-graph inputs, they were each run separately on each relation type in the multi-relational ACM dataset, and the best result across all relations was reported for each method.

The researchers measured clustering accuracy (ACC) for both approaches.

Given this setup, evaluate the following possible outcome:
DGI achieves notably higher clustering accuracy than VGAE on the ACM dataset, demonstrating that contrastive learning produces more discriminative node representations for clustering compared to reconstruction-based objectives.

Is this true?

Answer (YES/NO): YES